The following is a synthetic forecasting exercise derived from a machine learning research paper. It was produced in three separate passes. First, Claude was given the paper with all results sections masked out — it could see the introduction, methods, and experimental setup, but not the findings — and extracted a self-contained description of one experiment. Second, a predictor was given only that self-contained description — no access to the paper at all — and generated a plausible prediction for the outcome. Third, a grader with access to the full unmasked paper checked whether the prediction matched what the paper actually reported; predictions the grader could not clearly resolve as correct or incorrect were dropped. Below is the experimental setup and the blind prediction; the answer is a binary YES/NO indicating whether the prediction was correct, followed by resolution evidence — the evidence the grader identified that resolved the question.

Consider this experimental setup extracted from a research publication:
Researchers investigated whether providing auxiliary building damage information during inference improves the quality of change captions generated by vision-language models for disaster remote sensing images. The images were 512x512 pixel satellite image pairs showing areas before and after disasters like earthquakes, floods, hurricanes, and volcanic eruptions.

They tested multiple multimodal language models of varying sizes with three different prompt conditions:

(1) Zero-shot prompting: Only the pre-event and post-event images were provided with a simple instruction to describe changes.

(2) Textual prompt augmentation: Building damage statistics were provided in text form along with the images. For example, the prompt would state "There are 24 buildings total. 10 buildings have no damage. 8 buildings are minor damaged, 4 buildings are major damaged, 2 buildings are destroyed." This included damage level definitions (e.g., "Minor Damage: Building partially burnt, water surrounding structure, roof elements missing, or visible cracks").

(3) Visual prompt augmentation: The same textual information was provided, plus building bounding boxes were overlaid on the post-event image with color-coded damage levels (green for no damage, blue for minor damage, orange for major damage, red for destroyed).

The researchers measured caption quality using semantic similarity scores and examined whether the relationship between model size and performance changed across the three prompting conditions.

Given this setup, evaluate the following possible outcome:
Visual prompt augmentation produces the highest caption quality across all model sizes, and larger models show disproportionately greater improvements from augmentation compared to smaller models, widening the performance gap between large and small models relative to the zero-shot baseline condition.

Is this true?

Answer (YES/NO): NO